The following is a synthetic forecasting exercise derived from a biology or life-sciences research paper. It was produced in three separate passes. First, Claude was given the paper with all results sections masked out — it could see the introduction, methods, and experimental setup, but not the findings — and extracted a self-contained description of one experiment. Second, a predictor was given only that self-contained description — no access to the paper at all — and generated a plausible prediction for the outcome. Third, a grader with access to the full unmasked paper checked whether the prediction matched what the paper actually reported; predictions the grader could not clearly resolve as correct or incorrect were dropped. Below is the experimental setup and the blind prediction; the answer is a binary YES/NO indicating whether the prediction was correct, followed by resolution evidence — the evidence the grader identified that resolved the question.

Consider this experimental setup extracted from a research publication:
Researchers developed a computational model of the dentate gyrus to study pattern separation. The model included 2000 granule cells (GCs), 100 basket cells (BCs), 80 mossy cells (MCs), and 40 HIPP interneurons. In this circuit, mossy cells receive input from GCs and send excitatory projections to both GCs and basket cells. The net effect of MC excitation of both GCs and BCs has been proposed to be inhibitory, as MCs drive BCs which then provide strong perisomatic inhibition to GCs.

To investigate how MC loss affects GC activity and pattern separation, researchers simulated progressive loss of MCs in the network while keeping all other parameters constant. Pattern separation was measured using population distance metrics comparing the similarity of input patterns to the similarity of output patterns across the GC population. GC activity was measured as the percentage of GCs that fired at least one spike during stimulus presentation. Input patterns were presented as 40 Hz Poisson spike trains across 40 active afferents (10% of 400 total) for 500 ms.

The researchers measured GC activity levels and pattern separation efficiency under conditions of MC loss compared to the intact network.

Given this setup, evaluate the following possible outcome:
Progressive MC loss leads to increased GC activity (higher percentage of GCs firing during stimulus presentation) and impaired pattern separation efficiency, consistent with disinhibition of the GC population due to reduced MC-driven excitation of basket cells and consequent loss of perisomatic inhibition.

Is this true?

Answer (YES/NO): YES